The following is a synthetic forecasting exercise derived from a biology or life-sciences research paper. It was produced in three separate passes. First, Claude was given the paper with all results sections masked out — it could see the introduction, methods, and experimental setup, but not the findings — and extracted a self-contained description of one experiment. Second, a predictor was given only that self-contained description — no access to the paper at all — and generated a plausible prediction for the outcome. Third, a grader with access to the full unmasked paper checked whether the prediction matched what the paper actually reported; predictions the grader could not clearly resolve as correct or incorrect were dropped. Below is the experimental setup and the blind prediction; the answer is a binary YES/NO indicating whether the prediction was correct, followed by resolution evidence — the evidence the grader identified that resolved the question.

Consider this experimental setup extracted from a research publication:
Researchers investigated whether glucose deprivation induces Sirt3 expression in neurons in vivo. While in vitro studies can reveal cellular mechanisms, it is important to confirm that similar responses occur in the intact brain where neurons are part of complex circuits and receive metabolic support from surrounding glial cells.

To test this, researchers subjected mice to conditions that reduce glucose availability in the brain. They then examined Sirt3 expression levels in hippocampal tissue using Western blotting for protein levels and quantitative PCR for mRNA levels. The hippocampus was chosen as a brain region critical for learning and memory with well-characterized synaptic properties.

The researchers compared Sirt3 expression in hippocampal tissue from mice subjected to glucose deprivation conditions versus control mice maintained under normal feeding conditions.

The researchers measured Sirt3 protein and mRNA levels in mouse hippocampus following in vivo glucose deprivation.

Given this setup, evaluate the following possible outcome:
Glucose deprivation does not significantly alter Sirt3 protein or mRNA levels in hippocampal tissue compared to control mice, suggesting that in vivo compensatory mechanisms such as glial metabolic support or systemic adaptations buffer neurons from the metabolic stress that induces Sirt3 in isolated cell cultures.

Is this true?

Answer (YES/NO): NO